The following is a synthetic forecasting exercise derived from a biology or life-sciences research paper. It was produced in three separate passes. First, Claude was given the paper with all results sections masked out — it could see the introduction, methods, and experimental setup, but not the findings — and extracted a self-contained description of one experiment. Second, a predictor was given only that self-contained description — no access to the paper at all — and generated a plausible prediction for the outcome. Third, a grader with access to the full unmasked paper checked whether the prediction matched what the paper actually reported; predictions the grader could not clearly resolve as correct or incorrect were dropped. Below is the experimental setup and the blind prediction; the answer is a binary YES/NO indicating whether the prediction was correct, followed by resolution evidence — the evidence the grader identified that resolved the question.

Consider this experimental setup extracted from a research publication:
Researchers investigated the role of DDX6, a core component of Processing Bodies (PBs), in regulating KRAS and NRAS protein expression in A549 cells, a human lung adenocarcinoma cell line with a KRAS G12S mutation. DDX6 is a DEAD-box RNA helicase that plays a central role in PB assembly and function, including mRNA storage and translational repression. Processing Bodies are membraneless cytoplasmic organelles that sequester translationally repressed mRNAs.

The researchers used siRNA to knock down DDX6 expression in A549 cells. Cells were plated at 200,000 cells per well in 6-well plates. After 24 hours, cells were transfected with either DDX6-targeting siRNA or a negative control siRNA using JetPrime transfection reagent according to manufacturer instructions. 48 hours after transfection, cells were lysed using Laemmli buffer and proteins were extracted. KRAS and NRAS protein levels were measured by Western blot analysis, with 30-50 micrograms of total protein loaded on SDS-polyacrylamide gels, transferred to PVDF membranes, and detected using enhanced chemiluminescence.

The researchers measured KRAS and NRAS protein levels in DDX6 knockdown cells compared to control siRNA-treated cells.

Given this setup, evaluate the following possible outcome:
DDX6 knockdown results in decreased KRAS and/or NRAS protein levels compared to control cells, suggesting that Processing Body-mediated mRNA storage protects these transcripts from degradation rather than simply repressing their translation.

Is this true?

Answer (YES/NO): NO